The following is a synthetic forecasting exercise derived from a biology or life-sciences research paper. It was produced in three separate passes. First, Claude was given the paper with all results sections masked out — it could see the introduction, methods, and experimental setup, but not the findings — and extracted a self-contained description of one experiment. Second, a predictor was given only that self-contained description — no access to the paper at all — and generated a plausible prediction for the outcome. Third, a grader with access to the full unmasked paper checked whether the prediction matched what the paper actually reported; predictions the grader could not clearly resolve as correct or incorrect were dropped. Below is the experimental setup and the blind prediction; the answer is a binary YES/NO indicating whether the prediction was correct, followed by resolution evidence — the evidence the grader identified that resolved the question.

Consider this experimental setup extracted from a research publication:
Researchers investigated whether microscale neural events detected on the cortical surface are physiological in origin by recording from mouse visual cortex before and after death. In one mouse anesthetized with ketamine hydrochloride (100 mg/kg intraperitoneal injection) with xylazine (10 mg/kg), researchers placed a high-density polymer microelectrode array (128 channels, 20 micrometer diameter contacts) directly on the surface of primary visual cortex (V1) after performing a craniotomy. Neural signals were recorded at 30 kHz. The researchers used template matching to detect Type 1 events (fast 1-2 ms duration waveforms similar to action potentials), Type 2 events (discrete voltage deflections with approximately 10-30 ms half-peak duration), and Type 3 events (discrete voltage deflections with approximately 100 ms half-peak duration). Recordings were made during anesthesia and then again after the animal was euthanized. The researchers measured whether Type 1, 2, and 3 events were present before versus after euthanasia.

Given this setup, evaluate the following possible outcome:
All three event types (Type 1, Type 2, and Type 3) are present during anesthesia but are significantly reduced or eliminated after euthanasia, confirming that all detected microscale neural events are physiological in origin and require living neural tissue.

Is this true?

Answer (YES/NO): YES